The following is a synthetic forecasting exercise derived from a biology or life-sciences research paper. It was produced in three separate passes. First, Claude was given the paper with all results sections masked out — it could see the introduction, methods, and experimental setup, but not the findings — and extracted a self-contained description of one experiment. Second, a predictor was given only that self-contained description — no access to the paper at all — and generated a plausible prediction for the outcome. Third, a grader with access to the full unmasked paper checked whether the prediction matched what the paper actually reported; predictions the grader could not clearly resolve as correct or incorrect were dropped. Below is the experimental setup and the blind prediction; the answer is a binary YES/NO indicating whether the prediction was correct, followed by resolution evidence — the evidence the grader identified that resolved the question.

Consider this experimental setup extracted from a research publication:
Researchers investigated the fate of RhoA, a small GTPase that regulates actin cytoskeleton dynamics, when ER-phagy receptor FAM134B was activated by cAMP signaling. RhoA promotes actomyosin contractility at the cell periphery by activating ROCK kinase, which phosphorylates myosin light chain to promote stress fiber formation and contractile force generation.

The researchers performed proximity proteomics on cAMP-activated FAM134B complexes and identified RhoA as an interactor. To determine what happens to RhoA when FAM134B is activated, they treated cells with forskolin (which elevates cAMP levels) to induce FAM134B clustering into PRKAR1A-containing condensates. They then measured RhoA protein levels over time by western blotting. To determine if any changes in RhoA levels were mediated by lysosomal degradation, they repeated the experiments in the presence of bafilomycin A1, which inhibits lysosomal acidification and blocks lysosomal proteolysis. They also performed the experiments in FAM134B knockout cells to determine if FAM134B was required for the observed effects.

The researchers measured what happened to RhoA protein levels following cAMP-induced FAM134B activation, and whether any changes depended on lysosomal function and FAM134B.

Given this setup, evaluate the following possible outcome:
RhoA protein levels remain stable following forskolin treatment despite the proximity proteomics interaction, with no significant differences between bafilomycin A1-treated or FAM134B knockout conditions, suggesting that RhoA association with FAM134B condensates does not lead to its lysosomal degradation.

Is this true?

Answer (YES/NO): NO